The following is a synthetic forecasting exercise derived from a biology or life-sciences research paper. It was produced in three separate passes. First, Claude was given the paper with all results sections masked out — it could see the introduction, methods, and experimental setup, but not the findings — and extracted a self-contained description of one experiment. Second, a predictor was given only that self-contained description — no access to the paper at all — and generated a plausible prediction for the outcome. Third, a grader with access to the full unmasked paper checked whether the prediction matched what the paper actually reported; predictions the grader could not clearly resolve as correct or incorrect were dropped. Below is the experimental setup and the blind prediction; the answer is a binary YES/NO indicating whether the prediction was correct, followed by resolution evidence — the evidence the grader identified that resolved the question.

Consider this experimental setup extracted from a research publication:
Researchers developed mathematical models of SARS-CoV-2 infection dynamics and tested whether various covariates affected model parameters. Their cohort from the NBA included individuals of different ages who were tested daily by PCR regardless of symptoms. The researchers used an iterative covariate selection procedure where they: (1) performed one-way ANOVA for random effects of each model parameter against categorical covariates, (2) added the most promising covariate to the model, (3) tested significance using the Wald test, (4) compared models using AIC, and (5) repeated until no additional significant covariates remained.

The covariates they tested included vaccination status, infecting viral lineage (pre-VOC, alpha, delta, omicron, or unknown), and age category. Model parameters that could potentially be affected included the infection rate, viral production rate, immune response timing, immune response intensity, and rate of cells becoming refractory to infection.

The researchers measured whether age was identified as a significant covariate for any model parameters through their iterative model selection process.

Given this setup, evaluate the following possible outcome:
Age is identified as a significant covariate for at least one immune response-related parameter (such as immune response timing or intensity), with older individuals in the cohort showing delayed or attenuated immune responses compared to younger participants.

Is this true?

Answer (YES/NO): NO